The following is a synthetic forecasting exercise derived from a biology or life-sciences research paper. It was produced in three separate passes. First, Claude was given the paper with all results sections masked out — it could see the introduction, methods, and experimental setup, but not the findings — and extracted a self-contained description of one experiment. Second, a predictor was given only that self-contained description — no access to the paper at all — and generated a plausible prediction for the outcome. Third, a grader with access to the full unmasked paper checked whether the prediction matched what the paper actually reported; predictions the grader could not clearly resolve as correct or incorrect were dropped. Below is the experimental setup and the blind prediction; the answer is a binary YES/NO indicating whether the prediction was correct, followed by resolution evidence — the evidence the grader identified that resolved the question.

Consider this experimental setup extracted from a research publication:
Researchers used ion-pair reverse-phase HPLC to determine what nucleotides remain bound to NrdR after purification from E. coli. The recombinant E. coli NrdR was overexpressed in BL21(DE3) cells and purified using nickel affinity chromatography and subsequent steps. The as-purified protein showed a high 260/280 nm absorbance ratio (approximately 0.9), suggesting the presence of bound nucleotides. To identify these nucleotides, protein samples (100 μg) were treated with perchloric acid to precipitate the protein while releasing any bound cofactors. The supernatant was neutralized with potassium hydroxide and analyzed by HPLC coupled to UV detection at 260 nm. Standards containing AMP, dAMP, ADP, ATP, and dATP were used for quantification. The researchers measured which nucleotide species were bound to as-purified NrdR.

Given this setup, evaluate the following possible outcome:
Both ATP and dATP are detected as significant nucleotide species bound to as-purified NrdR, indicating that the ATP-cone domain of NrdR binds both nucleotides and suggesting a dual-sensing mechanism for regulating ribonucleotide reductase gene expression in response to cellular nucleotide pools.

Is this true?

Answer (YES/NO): NO